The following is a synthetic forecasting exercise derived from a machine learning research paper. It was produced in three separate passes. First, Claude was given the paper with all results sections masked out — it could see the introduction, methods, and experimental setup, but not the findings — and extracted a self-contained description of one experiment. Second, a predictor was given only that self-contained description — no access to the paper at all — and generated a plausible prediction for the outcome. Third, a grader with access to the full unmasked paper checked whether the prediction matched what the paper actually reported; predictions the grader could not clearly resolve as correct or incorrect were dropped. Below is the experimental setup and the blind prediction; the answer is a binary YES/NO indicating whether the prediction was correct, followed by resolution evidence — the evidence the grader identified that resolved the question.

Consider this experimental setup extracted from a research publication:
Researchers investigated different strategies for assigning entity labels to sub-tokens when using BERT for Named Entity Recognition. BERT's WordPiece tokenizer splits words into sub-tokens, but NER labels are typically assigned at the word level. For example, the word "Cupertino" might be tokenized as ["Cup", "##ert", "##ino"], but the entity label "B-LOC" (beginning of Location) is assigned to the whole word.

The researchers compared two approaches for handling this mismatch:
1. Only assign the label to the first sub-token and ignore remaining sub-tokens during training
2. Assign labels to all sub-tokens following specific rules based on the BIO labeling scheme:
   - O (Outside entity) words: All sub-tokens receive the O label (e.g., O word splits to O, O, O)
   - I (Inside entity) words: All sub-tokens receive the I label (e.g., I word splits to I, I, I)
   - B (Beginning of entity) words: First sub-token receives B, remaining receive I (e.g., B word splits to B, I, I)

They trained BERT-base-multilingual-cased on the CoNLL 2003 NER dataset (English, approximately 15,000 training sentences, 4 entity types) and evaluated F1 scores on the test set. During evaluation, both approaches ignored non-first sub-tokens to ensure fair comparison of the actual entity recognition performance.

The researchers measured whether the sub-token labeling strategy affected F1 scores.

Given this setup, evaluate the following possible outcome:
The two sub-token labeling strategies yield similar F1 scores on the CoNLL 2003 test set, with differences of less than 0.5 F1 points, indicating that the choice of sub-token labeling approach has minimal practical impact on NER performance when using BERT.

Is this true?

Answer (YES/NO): NO